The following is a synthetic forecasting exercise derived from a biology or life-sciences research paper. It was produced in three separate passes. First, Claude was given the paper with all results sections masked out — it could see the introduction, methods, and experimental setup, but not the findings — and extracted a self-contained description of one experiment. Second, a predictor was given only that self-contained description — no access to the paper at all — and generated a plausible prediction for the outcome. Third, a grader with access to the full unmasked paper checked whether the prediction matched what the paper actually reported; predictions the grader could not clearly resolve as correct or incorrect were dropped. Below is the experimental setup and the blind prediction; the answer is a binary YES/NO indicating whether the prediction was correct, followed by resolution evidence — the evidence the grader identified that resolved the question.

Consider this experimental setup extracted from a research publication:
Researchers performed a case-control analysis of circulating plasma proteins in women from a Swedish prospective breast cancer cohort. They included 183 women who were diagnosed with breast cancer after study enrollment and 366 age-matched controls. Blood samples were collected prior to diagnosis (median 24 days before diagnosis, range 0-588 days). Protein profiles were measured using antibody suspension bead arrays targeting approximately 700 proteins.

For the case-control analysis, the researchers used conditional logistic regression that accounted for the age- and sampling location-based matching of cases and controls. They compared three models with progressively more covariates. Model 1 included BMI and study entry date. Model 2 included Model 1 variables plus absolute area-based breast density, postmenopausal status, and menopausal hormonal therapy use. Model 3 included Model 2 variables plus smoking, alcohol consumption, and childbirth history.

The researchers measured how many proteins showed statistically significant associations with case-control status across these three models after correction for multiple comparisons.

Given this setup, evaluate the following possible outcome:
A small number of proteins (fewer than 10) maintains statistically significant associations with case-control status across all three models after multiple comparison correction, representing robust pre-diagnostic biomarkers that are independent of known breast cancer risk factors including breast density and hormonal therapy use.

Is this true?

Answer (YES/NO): NO